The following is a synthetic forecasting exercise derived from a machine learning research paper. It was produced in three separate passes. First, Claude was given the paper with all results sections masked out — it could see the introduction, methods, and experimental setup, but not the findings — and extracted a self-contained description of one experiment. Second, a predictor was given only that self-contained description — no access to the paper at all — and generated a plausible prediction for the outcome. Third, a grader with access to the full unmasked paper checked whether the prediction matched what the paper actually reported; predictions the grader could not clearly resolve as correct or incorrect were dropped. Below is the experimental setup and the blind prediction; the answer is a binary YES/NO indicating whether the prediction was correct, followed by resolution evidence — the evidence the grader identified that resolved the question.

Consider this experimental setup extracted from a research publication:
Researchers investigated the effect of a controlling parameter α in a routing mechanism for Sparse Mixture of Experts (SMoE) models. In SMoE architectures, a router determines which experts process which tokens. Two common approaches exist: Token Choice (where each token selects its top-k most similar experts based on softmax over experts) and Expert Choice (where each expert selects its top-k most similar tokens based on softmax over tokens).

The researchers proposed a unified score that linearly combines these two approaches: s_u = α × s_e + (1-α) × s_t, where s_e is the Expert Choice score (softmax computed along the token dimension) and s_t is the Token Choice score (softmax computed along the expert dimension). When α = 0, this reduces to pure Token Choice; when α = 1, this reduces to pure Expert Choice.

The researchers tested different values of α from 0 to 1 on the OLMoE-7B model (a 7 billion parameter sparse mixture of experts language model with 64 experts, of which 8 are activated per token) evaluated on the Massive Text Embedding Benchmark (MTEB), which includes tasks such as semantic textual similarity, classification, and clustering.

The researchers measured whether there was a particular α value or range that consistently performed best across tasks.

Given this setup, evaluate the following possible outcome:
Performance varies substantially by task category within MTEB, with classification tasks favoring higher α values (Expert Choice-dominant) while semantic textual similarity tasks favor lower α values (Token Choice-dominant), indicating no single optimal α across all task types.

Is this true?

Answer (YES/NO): NO